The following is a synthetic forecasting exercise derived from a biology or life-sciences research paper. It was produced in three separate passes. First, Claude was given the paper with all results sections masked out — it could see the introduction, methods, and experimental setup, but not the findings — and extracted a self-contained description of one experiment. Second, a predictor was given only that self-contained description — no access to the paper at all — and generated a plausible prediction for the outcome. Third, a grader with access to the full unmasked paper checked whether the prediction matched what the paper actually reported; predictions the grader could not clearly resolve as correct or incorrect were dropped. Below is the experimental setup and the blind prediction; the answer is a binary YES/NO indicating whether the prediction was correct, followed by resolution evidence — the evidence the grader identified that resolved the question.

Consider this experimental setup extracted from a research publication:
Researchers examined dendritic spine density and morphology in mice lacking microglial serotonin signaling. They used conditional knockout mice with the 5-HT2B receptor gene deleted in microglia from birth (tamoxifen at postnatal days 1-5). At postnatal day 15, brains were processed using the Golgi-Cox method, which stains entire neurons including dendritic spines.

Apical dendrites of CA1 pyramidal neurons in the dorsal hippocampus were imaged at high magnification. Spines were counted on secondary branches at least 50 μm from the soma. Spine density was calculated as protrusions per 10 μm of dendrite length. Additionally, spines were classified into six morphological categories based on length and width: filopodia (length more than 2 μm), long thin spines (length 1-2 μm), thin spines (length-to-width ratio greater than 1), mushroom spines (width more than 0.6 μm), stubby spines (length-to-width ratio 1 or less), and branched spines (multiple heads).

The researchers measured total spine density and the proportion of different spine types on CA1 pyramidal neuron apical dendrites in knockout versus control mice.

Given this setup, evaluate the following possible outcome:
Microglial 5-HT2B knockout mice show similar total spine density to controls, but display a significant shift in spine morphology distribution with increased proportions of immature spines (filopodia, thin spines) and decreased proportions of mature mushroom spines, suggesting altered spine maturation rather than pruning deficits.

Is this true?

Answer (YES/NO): NO